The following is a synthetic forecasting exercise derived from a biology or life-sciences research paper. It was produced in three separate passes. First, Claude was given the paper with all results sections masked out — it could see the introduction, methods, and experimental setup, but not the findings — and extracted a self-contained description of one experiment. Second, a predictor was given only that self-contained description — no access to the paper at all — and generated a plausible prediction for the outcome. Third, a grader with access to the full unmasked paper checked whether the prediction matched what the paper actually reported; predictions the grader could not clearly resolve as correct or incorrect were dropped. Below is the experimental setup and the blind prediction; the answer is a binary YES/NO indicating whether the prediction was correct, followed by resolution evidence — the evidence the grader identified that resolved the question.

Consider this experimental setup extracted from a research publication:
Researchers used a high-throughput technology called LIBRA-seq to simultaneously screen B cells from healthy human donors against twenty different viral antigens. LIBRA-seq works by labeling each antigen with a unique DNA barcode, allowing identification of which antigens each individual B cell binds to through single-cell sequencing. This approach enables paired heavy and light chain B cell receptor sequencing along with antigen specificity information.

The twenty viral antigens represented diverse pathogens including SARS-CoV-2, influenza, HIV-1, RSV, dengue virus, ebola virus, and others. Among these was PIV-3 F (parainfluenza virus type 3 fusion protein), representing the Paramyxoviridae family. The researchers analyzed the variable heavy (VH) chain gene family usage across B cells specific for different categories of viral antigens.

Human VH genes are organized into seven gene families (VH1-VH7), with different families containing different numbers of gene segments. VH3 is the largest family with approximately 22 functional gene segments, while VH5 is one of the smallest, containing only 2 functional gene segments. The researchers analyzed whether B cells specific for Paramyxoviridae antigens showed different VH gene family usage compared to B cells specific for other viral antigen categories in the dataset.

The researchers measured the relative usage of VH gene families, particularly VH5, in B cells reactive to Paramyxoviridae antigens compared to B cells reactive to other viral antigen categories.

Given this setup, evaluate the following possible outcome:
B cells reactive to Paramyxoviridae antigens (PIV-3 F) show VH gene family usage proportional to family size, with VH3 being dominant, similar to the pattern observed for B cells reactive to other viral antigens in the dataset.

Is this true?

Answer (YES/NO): NO